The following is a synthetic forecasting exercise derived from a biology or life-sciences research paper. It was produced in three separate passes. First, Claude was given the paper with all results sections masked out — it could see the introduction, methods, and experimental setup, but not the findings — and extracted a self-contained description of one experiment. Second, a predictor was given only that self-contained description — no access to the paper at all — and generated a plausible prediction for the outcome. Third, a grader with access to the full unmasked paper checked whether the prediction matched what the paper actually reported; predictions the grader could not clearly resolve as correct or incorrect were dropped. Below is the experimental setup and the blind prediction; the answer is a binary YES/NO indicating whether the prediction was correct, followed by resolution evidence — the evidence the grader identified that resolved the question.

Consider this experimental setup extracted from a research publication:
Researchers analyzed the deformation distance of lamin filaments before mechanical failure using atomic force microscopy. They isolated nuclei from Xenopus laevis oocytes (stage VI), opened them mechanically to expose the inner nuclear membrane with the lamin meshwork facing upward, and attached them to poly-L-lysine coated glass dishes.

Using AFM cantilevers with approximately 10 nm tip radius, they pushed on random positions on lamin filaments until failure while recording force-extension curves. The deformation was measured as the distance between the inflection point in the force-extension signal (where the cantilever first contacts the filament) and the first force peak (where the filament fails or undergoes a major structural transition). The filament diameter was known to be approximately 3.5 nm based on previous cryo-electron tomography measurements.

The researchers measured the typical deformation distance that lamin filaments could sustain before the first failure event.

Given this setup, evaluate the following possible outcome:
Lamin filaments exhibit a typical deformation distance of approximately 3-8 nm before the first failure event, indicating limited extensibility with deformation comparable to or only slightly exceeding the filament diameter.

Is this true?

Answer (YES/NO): NO